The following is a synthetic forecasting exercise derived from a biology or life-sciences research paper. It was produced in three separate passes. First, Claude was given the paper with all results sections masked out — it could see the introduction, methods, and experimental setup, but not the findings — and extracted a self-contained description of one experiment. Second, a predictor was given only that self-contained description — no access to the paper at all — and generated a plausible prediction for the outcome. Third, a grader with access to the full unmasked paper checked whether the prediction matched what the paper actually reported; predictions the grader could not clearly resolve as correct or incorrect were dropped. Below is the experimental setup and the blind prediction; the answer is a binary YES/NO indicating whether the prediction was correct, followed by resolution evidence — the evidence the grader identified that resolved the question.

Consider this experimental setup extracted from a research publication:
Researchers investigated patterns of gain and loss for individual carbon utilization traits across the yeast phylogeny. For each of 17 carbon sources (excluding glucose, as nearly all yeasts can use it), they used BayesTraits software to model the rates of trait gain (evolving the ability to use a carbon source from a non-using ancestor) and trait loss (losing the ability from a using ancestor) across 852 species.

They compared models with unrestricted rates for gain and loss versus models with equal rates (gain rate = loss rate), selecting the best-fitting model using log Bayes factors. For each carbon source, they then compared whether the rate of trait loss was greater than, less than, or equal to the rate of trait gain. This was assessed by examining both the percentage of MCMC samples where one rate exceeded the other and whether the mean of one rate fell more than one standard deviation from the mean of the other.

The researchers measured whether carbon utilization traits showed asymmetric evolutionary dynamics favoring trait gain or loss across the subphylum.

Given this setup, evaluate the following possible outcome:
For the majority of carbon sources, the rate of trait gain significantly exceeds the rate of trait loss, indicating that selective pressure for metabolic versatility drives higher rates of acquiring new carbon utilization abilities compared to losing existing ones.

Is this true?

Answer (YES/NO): NO